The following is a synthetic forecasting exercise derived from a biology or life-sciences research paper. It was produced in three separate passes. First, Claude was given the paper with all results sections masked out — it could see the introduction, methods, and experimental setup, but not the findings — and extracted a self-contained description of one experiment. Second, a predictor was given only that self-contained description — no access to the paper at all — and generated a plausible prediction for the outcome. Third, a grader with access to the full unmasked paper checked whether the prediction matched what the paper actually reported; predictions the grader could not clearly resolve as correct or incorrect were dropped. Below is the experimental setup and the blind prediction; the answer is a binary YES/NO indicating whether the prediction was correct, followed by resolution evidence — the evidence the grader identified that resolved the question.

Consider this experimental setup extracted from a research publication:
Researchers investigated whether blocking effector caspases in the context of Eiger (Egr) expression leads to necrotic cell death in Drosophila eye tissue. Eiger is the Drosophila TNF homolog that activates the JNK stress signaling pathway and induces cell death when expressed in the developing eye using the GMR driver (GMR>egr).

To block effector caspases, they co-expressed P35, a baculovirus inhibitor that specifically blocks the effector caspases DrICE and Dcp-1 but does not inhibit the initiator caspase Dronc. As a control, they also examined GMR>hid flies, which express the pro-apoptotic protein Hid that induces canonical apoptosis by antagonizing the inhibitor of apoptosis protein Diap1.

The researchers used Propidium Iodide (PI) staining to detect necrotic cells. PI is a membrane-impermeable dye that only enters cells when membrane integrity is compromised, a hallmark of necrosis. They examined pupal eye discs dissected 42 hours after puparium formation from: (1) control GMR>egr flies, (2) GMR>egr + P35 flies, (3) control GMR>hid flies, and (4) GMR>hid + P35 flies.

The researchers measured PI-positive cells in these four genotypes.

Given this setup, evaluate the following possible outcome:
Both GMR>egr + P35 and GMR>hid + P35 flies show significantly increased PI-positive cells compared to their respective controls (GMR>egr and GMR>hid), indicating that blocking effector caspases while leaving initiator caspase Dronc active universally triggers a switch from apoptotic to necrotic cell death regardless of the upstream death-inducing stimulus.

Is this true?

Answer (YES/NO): NO